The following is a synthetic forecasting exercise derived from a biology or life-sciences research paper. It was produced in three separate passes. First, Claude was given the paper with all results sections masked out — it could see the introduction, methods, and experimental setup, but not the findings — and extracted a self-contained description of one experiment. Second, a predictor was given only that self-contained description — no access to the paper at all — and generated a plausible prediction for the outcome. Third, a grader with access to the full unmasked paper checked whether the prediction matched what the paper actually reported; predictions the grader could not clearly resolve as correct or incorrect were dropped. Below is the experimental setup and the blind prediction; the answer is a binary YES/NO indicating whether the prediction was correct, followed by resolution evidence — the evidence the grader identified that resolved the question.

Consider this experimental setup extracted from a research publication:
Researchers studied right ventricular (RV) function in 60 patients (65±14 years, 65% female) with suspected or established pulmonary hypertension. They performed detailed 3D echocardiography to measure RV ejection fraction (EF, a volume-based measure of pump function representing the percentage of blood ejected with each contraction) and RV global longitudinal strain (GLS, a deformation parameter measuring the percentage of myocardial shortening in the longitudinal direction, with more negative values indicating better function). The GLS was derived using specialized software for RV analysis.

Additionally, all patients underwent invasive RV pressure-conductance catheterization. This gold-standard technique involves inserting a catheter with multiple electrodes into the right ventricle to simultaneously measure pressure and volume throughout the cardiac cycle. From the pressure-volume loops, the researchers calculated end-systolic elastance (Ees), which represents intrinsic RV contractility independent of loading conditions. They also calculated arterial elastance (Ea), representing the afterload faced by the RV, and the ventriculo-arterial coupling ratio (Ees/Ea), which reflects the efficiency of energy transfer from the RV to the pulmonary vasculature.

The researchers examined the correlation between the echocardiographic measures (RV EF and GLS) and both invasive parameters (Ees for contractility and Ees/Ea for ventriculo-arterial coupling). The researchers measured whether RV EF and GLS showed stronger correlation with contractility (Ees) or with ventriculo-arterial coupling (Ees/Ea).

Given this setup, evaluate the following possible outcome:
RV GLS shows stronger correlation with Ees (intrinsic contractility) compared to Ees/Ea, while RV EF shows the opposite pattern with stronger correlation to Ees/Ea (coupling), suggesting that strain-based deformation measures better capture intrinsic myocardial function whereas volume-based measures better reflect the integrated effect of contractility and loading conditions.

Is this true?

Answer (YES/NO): NO